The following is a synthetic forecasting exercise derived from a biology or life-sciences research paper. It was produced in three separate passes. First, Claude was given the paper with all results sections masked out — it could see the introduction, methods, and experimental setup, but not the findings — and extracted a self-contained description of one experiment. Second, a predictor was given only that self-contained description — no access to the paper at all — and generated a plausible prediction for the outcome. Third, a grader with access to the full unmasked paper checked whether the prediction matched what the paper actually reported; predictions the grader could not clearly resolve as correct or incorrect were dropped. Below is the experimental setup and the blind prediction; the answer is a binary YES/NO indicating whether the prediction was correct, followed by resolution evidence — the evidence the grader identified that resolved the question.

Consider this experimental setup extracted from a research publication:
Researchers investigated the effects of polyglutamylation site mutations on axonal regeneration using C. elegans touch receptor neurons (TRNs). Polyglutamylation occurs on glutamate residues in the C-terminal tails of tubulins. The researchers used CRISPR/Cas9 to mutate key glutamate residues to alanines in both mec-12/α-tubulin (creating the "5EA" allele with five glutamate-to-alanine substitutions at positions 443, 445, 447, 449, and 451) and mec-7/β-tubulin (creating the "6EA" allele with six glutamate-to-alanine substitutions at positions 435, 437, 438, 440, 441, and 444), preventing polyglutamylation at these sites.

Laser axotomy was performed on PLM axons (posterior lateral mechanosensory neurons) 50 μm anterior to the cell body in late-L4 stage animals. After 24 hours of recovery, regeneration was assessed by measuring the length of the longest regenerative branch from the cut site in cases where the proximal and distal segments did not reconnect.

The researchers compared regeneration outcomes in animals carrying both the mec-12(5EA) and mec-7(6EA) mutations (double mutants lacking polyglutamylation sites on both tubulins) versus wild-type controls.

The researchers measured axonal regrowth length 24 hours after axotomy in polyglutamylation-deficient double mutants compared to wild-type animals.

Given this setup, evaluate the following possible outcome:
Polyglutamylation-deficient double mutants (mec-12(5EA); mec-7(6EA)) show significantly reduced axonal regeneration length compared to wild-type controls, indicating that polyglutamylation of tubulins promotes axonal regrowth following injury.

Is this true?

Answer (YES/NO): NO